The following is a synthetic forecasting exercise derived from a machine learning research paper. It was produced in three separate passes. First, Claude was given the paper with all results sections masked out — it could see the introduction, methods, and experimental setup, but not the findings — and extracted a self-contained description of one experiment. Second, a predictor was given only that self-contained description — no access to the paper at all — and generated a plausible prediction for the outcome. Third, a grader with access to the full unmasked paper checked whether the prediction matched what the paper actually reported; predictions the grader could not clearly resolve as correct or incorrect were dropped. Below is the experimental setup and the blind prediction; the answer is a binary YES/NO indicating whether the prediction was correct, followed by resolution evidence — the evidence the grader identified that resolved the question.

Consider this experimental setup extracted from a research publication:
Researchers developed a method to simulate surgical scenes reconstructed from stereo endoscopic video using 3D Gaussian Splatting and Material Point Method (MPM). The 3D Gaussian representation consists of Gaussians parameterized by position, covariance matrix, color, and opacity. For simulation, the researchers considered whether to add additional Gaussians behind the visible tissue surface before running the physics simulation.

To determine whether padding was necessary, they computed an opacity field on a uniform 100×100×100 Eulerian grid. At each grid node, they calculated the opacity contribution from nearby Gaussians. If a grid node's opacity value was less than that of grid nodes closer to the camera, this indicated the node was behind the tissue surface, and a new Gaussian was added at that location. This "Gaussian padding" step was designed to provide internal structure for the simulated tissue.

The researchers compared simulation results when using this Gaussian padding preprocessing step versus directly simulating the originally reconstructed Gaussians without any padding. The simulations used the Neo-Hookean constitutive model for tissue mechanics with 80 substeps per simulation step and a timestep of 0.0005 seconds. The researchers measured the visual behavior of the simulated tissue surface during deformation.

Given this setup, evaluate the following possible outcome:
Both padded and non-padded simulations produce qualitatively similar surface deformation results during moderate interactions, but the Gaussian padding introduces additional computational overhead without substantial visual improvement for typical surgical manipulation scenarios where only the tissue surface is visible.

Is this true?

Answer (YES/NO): NO